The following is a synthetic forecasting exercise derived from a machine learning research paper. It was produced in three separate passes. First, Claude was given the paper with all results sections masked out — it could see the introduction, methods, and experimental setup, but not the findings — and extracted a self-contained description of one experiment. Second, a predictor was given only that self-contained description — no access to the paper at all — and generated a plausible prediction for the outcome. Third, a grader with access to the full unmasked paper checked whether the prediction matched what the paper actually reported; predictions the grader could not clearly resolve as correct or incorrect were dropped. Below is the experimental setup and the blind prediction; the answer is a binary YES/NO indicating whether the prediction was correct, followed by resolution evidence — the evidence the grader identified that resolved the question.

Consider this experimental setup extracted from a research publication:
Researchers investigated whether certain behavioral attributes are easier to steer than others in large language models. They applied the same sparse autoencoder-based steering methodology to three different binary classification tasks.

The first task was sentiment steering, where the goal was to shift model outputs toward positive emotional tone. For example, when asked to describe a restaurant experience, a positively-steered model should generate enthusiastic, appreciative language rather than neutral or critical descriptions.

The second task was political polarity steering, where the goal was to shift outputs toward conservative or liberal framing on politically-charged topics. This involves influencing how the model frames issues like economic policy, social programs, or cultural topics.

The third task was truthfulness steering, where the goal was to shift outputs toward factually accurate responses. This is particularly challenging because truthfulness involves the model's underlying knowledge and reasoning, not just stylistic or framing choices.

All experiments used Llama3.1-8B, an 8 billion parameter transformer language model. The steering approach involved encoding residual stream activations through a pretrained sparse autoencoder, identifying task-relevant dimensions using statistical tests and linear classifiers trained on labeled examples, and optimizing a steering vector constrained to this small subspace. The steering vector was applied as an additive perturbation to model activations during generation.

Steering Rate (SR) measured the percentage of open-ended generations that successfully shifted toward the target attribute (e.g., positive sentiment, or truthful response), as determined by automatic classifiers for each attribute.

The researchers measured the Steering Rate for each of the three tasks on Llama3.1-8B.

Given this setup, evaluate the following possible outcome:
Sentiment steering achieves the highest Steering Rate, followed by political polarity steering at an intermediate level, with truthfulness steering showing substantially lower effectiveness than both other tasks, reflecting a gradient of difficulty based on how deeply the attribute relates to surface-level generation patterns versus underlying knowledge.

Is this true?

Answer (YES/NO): NO